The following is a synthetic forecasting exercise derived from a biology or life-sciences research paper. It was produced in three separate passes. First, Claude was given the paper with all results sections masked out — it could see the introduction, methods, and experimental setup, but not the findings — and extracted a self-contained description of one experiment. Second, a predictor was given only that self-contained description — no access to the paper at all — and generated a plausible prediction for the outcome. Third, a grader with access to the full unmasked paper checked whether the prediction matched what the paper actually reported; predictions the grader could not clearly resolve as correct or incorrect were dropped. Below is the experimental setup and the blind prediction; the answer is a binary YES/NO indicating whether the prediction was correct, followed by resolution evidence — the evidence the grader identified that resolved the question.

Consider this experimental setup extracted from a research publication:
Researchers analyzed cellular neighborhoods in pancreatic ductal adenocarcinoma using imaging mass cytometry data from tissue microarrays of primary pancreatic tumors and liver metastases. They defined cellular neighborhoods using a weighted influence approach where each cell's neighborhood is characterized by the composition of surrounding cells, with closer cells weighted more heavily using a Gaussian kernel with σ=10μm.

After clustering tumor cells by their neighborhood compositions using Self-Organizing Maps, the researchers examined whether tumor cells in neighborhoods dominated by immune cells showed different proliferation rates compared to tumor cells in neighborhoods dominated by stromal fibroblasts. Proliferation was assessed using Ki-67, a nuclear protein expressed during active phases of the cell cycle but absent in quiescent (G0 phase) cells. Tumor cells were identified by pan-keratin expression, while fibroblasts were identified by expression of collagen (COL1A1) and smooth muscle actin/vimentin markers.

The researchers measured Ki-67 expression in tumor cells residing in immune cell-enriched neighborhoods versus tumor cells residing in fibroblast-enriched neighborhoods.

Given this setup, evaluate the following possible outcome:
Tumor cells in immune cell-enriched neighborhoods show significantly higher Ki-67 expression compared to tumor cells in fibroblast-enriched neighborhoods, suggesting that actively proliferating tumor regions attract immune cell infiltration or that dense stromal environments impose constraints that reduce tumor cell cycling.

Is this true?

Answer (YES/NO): NO